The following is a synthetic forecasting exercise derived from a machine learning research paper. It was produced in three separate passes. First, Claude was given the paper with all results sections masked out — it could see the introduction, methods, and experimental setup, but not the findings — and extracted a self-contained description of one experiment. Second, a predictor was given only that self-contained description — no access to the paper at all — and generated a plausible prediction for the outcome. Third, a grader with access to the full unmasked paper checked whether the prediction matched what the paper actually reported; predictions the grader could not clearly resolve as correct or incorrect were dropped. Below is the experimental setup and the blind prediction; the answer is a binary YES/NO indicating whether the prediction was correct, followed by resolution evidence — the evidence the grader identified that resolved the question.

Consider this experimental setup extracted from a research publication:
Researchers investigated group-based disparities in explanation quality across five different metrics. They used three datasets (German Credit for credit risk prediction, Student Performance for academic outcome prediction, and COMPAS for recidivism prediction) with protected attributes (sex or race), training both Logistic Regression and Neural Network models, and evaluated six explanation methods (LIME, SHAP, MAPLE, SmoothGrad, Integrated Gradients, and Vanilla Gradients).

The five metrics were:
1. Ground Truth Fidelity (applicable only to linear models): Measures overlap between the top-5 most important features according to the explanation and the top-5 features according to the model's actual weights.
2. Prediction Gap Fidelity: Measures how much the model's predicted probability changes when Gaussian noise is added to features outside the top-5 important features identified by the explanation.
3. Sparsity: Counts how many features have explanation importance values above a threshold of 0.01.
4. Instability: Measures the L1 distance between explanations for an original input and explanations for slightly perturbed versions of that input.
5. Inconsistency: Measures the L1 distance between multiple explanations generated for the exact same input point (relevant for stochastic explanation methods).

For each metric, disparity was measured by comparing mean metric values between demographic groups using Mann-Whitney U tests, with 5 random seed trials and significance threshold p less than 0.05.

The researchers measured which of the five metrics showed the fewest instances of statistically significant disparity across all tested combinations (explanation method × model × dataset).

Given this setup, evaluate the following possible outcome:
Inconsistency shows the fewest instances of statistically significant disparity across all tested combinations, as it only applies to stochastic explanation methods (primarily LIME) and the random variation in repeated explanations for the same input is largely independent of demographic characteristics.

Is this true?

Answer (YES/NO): YES